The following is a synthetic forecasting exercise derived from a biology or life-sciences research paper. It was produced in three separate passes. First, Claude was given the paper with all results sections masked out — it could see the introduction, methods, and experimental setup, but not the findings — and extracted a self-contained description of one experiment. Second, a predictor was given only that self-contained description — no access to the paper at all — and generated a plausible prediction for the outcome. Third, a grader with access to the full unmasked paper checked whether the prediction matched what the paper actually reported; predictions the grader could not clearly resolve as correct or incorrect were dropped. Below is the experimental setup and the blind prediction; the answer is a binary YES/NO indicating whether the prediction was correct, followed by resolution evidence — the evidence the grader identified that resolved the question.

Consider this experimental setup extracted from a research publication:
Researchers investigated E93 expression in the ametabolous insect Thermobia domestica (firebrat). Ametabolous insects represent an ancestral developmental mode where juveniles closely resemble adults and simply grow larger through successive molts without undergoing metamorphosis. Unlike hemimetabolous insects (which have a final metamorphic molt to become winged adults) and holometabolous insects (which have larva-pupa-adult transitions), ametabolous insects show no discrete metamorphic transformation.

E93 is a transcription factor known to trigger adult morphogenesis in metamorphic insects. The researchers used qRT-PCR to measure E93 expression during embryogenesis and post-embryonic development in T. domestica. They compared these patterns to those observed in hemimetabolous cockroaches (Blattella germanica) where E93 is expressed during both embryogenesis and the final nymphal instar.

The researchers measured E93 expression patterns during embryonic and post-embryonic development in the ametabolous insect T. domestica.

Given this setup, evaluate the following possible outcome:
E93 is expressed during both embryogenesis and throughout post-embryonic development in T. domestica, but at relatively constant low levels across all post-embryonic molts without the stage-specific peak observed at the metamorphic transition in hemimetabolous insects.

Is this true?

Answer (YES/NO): NO